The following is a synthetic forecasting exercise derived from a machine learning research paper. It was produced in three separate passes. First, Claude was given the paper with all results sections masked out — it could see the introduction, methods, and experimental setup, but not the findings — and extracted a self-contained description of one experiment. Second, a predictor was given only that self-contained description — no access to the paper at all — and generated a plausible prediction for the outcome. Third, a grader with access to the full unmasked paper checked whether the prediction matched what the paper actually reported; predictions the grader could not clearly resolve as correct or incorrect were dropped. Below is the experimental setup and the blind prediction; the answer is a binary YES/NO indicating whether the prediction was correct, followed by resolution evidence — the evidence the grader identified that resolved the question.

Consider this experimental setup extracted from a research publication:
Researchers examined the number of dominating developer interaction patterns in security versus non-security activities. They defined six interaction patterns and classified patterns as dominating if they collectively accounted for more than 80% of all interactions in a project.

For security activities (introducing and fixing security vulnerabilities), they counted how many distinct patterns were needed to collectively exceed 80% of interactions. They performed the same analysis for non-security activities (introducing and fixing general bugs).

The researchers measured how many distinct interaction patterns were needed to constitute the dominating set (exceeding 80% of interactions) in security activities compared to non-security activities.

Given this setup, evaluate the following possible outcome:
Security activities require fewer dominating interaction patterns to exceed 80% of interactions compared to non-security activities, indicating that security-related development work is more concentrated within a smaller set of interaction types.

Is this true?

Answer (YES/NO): YES